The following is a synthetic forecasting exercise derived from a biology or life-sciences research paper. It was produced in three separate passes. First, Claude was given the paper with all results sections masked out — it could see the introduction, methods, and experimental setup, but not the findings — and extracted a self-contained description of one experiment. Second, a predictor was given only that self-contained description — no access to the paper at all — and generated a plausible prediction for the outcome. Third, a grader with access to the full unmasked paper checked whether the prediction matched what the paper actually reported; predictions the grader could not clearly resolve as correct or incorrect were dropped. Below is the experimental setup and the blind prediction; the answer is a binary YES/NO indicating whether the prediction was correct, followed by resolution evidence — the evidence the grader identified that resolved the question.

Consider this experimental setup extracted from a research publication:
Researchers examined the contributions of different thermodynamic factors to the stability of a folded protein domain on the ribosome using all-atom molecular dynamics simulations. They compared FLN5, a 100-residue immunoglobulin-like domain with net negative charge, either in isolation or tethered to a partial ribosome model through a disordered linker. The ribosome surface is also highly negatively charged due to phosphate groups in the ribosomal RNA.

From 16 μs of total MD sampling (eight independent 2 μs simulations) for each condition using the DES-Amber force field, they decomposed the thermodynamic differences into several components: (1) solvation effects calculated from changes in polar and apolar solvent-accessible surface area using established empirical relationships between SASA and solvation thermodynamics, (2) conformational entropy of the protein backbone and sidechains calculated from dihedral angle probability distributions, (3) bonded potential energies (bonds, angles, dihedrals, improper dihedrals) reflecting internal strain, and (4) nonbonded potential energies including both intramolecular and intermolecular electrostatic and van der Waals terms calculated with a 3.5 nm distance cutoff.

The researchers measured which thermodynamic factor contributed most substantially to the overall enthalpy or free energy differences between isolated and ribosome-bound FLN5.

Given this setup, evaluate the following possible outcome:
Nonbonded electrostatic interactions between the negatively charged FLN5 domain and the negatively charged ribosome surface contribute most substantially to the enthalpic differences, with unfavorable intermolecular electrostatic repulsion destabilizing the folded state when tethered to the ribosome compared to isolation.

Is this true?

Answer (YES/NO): YES